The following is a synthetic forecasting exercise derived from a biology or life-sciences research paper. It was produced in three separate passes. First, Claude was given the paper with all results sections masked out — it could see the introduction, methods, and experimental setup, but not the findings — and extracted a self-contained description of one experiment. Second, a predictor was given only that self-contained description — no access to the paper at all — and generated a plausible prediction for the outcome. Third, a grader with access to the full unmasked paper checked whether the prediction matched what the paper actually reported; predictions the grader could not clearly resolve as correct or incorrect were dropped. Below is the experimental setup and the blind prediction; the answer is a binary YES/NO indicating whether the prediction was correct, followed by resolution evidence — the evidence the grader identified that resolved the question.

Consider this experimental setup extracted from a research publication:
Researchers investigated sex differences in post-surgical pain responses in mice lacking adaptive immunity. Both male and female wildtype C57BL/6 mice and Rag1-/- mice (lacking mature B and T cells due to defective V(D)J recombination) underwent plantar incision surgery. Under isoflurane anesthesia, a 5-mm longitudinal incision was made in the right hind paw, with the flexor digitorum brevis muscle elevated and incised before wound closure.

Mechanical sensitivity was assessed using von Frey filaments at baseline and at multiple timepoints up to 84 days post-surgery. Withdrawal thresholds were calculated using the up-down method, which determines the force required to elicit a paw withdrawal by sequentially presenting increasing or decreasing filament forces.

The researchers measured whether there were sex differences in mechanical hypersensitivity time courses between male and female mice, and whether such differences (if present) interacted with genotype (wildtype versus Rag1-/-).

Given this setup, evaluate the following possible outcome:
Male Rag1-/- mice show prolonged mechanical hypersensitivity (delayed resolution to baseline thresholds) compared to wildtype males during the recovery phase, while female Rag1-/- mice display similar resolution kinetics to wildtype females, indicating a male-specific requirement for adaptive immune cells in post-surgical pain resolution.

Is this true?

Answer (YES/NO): NO